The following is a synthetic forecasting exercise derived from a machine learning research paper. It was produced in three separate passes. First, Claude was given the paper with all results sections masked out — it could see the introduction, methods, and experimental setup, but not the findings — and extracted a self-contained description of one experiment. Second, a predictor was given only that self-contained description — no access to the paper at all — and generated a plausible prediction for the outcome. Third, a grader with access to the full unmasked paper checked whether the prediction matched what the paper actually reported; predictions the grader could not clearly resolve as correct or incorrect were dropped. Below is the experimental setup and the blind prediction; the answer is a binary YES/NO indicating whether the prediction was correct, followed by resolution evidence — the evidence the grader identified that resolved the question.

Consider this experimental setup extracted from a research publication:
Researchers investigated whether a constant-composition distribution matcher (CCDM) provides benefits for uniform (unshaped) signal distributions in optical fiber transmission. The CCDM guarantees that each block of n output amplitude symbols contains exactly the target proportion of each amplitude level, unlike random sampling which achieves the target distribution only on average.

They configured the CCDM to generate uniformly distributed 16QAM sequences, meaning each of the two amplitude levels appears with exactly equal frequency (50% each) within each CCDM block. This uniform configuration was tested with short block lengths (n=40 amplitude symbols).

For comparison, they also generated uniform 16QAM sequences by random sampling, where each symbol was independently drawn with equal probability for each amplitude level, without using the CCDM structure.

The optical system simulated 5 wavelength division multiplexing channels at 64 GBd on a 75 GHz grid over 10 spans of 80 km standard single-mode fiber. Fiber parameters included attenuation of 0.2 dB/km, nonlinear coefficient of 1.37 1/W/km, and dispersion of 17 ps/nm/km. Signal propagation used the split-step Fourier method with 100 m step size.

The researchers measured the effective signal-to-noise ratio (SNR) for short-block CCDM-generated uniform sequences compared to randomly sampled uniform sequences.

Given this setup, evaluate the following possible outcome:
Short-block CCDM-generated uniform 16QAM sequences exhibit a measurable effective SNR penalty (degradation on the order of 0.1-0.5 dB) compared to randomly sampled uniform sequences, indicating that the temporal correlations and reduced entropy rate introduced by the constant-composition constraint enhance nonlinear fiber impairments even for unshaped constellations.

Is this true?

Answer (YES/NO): NO